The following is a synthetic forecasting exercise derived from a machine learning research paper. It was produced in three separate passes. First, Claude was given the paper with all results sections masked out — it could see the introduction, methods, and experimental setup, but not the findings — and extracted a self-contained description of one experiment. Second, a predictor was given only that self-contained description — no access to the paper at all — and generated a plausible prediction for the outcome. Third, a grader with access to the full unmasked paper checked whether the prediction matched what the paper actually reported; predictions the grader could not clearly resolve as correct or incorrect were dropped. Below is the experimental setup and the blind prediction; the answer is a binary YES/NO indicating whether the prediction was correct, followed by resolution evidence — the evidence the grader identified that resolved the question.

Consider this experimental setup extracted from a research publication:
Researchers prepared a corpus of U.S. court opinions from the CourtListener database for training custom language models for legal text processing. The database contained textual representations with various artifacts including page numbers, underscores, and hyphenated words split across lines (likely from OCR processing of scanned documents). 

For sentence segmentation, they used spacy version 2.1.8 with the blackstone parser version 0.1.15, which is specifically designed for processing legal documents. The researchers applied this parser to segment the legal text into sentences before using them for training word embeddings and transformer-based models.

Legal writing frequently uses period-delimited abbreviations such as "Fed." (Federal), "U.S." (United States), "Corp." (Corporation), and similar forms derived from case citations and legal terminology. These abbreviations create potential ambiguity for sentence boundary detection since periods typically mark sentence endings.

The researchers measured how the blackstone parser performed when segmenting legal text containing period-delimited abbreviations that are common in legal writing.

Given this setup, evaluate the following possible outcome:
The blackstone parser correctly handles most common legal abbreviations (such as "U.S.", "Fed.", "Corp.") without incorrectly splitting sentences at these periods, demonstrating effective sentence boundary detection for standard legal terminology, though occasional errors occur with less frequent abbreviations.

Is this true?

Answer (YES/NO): NO